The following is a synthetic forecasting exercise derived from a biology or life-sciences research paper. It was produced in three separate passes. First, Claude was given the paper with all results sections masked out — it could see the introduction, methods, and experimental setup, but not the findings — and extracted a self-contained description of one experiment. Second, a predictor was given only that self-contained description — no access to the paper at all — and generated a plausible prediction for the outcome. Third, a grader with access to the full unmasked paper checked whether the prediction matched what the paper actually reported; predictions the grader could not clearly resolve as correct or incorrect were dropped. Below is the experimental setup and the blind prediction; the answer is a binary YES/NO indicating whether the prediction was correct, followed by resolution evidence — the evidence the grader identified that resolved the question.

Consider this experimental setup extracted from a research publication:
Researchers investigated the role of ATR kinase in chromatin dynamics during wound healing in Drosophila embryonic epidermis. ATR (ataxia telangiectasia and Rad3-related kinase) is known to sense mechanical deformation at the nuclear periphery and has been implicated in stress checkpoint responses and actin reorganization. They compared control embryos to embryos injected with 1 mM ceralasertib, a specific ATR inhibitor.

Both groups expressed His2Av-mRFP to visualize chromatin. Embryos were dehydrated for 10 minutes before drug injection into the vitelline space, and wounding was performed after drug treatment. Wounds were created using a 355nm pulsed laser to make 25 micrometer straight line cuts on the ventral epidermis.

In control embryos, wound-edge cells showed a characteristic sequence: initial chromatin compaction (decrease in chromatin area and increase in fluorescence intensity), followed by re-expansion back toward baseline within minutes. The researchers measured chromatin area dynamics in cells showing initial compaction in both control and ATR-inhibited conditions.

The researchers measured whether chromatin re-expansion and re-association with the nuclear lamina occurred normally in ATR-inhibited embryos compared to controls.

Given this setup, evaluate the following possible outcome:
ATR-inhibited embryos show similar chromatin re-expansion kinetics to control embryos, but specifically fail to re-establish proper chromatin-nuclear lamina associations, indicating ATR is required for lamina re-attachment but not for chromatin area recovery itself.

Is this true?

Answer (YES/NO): NO